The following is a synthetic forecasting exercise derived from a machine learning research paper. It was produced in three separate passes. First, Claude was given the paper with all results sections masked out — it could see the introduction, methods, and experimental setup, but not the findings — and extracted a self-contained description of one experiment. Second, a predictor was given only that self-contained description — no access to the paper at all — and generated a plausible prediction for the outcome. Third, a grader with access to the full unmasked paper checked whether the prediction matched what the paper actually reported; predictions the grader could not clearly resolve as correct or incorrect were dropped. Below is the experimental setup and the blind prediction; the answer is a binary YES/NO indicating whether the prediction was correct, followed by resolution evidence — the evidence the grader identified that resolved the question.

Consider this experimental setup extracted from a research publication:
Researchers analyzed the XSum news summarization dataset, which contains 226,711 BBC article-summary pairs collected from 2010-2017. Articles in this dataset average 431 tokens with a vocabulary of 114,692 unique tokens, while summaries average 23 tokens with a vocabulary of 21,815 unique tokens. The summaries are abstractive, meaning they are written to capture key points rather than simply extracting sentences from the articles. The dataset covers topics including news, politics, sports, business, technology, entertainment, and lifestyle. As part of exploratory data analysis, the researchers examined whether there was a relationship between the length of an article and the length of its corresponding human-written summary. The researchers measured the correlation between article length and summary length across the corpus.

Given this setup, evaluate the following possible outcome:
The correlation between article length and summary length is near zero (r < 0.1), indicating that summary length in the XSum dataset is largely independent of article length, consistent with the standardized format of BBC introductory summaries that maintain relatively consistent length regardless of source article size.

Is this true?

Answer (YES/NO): NO